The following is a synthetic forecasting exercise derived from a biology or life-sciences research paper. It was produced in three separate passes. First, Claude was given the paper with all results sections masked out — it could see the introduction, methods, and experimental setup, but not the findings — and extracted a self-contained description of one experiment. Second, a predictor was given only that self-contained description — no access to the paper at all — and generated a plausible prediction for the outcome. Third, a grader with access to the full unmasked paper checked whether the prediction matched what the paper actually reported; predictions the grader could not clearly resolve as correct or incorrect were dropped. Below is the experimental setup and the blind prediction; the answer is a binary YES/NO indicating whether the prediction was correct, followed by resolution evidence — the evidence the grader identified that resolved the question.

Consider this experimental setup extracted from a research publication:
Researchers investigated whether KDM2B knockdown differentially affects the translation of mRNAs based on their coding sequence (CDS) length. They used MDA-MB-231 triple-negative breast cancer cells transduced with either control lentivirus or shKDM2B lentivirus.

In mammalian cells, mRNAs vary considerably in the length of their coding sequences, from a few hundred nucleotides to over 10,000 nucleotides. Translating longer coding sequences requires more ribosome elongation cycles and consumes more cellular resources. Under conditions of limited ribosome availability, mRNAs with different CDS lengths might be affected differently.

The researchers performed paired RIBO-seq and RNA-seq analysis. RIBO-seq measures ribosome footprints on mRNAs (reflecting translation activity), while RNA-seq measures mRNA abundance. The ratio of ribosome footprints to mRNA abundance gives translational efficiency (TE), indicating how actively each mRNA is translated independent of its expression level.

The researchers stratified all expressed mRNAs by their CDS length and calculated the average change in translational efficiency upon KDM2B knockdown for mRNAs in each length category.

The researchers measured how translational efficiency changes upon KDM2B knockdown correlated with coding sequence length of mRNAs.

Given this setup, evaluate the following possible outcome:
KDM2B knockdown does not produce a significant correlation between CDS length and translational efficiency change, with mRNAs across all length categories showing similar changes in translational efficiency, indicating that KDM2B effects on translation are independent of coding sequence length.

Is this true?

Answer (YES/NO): NO